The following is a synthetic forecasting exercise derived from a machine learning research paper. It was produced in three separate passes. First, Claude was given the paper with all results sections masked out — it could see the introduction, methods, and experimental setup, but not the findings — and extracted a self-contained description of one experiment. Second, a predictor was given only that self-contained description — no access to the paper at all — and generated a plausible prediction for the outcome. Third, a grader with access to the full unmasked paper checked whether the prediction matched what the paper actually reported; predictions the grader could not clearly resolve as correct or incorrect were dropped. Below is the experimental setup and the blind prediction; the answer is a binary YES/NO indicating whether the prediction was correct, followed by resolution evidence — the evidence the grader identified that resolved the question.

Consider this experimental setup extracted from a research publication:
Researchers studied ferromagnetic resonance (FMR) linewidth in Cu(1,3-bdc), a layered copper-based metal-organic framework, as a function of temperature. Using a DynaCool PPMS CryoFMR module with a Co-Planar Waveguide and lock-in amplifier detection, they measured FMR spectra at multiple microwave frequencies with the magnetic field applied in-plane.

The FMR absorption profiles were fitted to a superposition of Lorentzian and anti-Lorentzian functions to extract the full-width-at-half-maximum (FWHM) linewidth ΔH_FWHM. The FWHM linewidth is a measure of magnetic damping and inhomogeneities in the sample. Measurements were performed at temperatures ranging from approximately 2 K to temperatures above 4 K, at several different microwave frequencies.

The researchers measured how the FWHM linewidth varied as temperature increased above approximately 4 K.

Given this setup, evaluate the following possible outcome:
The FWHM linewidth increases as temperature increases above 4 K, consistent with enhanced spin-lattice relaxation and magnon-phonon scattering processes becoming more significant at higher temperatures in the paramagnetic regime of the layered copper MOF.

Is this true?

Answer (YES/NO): YES